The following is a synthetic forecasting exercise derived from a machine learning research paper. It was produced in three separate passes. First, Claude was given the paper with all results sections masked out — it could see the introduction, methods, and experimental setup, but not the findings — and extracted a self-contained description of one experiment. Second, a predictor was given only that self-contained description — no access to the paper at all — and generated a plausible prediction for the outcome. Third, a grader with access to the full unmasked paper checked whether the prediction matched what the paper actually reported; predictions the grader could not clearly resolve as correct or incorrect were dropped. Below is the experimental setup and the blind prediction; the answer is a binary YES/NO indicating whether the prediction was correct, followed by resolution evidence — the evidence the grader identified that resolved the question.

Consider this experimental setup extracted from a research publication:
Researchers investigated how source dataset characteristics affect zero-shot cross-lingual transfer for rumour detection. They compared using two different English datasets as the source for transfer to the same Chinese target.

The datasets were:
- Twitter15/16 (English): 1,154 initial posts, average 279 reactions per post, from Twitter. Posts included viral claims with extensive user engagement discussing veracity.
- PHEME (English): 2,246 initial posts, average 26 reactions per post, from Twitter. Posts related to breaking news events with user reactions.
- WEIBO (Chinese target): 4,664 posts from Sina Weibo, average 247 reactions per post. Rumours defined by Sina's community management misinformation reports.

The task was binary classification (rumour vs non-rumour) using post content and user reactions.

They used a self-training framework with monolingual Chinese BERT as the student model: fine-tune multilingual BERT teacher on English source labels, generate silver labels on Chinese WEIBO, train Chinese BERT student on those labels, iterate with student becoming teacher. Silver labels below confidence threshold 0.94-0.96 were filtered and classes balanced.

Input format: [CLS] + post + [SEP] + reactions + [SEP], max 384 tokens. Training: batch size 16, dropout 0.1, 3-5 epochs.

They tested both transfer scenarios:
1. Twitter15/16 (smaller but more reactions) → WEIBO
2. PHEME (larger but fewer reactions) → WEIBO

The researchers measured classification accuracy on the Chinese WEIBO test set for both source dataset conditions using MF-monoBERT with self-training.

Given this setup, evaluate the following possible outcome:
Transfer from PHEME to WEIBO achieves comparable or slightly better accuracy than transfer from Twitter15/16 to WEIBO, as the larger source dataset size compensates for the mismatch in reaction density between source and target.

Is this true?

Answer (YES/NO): NO